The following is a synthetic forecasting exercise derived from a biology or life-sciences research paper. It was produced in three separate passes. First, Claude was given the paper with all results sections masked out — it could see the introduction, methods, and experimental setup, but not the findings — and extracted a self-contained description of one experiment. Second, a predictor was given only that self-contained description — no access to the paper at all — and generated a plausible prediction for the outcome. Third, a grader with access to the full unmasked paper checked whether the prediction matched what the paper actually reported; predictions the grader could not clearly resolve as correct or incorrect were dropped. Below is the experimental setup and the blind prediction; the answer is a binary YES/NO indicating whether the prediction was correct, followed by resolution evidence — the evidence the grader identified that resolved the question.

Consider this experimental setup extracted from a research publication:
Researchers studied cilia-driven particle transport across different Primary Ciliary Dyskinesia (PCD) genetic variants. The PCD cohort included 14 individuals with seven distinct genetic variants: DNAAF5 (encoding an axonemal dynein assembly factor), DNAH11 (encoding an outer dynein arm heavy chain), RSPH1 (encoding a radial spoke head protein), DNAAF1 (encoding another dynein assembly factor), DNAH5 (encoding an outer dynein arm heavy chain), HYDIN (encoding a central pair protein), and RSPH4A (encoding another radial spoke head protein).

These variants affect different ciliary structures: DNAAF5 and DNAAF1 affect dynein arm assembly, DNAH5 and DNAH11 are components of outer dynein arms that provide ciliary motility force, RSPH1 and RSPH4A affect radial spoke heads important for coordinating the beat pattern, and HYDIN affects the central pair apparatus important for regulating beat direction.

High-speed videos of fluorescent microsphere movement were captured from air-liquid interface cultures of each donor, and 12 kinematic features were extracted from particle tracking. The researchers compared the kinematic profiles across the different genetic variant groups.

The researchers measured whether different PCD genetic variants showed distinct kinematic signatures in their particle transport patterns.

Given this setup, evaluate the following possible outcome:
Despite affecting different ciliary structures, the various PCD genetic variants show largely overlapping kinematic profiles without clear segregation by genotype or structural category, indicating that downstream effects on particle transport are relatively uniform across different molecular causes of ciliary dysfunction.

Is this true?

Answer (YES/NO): NO